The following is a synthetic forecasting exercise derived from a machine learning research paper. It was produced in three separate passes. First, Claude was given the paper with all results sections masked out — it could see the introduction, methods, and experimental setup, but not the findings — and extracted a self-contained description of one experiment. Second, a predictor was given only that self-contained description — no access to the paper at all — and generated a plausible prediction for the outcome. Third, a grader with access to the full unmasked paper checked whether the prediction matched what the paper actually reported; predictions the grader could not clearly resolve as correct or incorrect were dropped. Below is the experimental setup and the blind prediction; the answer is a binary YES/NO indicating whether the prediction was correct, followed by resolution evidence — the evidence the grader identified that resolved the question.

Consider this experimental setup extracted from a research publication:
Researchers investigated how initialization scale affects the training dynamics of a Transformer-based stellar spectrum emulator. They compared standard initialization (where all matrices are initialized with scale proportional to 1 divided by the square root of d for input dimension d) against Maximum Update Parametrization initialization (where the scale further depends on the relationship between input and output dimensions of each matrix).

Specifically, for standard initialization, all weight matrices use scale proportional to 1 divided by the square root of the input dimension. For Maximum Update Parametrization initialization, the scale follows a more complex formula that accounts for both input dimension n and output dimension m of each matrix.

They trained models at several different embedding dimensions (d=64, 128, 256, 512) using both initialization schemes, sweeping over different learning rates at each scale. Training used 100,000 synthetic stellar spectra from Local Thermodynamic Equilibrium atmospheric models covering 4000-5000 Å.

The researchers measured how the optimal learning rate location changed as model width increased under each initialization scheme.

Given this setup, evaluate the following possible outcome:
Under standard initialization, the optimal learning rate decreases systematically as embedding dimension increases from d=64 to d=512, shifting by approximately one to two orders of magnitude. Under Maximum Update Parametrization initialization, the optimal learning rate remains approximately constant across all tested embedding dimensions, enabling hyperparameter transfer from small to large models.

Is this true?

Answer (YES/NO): NO